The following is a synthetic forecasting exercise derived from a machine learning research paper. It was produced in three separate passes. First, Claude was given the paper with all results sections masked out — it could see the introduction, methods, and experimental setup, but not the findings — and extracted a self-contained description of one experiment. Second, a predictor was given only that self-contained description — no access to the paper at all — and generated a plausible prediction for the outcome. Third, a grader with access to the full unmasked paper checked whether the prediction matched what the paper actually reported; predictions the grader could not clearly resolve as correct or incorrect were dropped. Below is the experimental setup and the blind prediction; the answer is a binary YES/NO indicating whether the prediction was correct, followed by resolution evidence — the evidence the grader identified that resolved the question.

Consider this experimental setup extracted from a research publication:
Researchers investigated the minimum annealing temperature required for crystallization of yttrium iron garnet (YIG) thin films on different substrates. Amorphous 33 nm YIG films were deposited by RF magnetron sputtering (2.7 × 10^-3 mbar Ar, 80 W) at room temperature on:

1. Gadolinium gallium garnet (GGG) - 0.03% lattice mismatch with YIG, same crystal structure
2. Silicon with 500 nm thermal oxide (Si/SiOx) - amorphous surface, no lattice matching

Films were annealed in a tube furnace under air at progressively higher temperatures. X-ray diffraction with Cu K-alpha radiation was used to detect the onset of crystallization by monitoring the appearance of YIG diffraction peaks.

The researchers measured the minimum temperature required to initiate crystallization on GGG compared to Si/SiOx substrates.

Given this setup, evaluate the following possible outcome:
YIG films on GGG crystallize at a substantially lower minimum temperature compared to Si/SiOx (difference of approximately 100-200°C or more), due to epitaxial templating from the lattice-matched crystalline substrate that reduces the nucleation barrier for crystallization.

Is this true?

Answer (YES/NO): YES